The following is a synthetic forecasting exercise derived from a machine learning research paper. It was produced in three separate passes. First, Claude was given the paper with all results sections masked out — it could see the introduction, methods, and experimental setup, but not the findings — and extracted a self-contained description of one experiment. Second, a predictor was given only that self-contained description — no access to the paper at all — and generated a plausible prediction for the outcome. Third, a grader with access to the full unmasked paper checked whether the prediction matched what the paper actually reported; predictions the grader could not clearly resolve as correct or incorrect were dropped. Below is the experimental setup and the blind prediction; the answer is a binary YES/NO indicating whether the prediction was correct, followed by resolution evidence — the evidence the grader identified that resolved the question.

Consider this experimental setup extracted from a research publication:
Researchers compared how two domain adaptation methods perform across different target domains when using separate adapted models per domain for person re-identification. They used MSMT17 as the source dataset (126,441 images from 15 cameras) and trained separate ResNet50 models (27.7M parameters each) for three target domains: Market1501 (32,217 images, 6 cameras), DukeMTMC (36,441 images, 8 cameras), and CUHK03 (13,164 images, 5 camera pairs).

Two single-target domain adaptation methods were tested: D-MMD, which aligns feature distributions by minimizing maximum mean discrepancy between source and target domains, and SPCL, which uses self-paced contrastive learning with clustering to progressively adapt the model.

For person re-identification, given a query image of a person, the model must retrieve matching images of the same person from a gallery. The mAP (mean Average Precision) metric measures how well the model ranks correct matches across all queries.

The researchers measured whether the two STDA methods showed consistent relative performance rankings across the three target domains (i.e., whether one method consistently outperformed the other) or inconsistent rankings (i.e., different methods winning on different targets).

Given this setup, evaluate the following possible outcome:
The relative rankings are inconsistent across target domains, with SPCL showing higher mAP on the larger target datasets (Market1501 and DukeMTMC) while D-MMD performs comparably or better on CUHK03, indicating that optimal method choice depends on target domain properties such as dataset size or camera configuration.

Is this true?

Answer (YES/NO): YES